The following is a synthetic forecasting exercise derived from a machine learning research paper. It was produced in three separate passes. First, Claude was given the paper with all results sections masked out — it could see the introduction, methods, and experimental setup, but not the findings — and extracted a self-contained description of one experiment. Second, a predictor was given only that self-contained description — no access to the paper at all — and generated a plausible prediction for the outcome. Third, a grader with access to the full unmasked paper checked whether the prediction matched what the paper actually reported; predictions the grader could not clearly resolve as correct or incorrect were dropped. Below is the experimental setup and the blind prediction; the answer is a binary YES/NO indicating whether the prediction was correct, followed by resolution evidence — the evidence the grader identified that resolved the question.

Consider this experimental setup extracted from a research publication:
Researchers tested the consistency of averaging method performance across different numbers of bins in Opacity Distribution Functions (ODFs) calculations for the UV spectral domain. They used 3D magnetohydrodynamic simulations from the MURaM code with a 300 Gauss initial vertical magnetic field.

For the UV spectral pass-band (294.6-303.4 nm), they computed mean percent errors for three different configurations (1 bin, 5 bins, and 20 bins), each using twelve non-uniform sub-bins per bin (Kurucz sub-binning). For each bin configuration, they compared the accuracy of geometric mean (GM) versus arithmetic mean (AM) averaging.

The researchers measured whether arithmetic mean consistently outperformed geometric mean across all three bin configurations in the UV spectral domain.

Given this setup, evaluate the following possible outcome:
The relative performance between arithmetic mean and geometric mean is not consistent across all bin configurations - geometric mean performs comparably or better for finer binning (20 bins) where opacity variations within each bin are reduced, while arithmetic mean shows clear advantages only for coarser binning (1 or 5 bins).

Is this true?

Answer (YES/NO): NO